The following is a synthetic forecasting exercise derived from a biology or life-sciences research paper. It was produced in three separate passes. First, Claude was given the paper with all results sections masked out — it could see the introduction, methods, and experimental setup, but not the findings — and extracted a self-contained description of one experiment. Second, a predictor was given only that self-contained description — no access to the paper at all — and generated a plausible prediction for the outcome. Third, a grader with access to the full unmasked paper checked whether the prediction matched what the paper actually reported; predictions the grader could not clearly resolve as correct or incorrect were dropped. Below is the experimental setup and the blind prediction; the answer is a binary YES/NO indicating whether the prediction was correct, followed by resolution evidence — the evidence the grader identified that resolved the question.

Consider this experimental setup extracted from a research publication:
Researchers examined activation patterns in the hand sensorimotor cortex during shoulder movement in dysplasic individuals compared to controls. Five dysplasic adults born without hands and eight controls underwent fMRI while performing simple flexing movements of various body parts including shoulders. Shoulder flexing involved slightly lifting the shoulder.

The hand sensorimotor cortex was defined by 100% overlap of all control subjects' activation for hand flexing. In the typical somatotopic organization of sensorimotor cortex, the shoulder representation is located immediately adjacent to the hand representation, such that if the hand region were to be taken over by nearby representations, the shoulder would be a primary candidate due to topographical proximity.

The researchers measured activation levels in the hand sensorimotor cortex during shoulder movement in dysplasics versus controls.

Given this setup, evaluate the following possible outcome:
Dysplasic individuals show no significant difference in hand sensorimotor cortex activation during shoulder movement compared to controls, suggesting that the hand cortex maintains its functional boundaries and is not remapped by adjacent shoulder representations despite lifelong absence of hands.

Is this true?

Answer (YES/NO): NO